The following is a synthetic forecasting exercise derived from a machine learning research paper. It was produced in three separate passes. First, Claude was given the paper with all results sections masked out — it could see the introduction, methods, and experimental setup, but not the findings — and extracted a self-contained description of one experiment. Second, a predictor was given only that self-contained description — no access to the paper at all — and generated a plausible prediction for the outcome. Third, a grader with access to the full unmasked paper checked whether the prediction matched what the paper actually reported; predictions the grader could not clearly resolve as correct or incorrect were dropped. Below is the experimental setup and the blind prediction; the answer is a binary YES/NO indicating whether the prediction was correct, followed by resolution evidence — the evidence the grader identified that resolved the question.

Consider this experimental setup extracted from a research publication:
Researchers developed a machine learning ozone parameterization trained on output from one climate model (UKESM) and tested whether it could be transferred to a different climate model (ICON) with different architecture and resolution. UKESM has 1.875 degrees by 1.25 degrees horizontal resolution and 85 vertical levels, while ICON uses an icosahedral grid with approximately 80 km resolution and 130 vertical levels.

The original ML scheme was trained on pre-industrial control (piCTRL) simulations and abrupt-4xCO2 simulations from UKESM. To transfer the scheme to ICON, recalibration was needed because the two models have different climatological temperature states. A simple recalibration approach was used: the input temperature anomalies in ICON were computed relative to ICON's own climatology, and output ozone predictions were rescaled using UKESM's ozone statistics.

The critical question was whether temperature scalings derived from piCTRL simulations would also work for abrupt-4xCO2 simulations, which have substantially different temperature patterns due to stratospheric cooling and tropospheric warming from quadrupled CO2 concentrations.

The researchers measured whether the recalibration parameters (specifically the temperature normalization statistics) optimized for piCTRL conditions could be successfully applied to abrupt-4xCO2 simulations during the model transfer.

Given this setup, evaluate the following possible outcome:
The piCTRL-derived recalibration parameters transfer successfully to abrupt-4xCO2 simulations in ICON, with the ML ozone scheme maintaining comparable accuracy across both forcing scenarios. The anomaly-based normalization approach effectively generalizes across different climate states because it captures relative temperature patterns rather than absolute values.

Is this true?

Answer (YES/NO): YES